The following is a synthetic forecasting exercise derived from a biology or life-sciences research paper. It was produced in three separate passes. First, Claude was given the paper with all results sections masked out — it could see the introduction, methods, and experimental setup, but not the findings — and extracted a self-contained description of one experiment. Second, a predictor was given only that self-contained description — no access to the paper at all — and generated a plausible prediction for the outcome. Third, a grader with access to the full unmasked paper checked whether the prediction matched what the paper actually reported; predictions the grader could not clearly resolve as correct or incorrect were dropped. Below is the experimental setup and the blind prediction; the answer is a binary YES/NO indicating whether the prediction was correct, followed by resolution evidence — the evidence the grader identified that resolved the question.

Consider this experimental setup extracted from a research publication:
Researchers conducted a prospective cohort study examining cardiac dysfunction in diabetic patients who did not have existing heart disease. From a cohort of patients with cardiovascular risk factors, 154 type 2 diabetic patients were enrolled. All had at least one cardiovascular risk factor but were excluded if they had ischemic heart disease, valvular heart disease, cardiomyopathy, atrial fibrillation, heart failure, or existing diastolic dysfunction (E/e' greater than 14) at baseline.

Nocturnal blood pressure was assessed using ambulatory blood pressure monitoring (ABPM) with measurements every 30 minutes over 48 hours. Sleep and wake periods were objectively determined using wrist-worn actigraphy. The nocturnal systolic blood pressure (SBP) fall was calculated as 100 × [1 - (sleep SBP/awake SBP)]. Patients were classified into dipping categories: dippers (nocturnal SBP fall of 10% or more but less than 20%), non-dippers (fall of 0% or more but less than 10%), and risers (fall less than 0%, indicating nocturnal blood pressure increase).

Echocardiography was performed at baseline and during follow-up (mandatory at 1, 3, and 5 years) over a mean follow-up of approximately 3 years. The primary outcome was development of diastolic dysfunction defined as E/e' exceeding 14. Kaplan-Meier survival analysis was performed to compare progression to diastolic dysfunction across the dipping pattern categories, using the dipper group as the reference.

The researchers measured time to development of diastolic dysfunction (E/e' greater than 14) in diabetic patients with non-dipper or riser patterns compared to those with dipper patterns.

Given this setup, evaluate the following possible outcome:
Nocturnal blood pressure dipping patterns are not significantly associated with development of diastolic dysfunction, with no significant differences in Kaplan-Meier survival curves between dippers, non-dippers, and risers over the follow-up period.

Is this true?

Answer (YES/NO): NO